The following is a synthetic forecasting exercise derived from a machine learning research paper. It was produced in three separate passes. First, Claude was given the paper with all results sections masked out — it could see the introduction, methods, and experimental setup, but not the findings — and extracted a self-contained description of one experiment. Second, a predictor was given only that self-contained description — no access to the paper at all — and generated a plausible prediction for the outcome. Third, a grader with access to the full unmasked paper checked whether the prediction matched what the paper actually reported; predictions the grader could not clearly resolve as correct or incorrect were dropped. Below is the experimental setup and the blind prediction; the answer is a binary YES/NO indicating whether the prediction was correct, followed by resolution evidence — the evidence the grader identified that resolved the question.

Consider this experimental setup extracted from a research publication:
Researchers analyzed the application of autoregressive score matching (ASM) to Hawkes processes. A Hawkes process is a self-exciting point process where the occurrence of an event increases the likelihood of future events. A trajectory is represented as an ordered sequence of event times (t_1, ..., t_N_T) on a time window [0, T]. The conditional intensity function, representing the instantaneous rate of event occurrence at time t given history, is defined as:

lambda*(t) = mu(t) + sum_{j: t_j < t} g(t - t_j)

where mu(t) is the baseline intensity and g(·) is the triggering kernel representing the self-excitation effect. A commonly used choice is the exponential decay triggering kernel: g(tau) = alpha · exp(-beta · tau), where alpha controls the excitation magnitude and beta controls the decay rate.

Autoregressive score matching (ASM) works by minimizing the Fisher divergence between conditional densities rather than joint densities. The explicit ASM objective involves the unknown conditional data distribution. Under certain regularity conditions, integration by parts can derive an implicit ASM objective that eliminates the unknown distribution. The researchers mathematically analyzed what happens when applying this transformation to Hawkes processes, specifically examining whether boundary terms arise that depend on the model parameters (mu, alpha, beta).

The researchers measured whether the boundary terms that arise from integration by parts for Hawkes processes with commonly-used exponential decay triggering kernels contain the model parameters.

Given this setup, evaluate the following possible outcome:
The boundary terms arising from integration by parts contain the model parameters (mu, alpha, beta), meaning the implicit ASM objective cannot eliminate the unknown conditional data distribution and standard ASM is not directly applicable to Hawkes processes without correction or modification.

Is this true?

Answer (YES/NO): YES